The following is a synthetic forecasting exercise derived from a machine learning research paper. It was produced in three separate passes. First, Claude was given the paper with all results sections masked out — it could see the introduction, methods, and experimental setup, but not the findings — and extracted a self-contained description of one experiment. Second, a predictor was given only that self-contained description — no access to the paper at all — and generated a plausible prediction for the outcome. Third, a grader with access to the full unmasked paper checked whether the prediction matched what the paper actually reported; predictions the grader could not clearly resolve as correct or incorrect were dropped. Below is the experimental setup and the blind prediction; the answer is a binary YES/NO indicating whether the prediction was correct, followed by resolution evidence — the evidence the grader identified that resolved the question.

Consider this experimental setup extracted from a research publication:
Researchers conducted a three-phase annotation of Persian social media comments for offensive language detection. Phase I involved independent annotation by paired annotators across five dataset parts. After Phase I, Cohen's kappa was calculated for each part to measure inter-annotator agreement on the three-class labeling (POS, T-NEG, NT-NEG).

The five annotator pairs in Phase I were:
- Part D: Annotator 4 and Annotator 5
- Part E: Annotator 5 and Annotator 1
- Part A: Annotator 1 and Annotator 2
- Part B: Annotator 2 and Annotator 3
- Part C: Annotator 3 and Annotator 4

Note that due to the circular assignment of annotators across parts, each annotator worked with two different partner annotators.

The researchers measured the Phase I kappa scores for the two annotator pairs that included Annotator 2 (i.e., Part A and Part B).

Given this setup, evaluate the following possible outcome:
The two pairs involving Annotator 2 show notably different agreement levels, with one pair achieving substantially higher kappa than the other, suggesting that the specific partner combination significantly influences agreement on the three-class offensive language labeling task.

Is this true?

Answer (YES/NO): NO